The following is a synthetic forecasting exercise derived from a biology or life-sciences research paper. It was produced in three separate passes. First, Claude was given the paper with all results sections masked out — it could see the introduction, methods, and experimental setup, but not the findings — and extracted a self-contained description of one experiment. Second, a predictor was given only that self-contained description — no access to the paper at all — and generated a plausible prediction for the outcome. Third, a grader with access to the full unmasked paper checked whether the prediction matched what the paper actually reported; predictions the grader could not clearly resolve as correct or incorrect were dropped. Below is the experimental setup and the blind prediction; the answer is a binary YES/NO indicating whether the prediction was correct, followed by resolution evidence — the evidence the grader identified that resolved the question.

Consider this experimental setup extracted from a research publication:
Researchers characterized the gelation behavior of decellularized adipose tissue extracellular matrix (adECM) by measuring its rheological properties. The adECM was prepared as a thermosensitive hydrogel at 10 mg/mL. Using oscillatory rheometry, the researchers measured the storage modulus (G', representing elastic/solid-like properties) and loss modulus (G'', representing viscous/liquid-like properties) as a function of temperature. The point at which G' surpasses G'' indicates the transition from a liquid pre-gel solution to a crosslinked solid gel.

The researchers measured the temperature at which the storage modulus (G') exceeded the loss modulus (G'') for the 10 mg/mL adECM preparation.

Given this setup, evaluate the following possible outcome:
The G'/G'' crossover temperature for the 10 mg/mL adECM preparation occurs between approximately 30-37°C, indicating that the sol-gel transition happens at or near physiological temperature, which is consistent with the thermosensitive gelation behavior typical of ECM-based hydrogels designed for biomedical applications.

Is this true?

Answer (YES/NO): NO